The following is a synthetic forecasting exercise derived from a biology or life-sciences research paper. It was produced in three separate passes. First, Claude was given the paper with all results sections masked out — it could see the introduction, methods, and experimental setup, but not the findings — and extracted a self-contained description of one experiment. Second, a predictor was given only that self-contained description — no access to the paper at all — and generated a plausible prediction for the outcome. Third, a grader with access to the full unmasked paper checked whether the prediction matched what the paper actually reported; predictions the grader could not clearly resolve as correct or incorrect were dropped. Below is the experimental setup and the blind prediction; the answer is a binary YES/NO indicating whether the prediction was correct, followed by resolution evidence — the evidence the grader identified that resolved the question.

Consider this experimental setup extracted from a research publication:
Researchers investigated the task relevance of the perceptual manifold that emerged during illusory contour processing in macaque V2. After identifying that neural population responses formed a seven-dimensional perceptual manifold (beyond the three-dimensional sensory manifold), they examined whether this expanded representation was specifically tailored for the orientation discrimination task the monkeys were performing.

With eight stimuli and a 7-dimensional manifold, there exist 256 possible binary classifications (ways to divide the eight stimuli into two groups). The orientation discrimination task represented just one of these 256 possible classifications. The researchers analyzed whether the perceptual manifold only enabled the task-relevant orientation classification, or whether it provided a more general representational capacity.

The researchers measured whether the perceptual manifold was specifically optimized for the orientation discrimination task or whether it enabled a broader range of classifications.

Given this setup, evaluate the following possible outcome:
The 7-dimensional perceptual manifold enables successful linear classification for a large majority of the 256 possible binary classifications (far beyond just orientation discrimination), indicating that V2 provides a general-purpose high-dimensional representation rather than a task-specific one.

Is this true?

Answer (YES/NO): YES